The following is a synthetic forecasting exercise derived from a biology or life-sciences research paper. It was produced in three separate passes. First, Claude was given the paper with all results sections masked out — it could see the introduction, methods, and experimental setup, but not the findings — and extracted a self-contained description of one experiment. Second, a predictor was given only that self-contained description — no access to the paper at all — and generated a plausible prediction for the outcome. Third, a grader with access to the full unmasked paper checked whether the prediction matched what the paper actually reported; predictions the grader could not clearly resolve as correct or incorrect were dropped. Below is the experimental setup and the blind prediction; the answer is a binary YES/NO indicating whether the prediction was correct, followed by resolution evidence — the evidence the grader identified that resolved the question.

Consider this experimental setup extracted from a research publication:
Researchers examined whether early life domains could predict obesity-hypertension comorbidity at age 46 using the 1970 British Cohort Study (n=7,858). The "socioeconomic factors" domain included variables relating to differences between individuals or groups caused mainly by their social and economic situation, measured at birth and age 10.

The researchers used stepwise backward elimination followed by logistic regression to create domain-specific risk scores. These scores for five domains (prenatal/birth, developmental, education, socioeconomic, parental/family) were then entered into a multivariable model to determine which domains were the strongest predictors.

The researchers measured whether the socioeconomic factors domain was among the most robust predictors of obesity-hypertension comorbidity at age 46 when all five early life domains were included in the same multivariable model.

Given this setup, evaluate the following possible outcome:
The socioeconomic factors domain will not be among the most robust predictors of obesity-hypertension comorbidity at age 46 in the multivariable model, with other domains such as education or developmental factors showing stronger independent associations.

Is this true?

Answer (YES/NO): NO